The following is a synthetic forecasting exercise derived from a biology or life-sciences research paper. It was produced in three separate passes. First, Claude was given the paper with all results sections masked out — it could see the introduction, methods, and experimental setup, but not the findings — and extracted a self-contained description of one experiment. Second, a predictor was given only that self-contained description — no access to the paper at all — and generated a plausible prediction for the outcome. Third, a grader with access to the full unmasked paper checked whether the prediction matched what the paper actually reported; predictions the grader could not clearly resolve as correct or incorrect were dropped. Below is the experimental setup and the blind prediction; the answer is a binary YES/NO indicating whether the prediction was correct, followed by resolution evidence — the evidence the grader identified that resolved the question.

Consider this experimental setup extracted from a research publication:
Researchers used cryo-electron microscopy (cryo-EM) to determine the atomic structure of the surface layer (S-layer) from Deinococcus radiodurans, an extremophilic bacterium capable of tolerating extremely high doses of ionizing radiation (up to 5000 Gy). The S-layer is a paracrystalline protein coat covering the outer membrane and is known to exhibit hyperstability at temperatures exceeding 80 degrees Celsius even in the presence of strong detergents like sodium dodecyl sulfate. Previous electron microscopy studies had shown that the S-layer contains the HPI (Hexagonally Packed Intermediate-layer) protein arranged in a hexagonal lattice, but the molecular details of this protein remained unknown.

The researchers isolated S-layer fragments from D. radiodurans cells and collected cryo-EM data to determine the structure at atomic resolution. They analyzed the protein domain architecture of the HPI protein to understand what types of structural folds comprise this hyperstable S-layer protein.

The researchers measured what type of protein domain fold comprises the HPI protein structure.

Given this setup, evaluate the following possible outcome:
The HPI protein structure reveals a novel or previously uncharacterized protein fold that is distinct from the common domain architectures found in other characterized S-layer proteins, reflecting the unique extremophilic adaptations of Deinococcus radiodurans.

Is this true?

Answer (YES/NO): NO